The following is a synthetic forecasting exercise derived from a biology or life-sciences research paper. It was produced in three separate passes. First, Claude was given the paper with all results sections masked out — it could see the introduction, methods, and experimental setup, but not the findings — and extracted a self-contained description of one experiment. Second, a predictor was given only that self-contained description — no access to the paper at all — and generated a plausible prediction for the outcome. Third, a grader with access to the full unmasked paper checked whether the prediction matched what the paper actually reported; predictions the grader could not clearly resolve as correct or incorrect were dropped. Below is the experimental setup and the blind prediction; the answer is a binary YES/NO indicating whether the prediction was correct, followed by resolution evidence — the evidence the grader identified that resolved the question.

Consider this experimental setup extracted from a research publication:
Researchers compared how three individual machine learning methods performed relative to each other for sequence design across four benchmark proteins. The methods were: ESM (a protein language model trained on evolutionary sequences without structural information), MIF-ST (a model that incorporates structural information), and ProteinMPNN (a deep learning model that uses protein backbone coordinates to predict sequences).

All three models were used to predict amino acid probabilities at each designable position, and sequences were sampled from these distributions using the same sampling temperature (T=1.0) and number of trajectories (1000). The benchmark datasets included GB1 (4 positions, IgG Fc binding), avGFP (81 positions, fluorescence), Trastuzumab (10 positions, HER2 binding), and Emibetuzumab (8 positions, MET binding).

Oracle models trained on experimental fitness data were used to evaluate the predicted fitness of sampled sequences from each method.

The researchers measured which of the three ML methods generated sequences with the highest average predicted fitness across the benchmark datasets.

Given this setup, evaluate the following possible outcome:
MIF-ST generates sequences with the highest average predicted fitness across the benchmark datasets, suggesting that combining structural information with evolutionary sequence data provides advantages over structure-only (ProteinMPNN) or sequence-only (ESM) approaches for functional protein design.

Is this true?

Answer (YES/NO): NO